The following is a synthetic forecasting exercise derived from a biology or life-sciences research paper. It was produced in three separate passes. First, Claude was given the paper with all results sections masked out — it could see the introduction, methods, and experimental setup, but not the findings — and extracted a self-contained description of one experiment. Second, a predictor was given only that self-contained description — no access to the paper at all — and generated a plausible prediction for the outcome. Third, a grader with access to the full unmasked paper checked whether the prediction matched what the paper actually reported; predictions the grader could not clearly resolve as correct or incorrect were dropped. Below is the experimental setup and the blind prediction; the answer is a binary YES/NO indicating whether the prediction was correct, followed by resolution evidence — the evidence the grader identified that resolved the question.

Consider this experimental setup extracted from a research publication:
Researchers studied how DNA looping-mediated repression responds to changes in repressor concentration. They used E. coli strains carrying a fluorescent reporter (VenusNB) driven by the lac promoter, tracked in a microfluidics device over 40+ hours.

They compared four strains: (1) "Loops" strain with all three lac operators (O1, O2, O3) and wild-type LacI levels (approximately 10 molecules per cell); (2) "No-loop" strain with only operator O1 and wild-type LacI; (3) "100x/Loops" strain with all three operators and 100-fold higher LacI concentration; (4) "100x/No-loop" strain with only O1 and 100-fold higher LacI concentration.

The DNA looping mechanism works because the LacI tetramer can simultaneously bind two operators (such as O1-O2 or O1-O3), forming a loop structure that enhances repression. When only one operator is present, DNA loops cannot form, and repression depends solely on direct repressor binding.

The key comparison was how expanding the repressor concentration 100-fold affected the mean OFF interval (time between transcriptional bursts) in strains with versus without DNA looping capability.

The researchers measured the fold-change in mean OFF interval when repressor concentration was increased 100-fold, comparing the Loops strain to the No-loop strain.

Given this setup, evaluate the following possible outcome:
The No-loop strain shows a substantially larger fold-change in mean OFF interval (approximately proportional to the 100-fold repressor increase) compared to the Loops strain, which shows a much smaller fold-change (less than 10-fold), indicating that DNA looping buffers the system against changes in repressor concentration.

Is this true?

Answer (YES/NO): NO